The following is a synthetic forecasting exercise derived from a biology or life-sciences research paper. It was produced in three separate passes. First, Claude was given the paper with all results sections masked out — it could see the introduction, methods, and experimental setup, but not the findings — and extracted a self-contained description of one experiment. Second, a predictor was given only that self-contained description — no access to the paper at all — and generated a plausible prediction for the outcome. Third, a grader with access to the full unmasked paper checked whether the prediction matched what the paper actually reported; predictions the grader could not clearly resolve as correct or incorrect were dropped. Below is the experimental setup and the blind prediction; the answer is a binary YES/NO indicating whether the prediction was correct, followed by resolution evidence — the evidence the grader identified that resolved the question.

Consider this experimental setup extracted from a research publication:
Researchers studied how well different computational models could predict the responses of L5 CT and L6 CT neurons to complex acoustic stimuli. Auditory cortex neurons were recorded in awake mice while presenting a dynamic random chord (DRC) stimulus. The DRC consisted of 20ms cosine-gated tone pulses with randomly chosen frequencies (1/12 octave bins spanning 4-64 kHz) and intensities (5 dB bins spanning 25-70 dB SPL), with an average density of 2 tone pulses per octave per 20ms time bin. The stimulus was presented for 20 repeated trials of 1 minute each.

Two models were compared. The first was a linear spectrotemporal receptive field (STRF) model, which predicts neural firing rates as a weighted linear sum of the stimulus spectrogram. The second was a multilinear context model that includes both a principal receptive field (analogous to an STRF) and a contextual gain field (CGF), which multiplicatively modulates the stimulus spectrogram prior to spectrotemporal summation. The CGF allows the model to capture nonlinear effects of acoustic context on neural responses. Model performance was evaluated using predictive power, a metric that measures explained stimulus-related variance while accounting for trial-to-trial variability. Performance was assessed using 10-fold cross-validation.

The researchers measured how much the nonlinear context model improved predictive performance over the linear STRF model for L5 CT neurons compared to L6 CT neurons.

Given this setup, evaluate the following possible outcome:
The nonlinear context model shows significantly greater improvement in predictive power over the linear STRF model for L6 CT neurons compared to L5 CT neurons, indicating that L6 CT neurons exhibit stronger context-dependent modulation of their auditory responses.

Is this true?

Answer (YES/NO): NO